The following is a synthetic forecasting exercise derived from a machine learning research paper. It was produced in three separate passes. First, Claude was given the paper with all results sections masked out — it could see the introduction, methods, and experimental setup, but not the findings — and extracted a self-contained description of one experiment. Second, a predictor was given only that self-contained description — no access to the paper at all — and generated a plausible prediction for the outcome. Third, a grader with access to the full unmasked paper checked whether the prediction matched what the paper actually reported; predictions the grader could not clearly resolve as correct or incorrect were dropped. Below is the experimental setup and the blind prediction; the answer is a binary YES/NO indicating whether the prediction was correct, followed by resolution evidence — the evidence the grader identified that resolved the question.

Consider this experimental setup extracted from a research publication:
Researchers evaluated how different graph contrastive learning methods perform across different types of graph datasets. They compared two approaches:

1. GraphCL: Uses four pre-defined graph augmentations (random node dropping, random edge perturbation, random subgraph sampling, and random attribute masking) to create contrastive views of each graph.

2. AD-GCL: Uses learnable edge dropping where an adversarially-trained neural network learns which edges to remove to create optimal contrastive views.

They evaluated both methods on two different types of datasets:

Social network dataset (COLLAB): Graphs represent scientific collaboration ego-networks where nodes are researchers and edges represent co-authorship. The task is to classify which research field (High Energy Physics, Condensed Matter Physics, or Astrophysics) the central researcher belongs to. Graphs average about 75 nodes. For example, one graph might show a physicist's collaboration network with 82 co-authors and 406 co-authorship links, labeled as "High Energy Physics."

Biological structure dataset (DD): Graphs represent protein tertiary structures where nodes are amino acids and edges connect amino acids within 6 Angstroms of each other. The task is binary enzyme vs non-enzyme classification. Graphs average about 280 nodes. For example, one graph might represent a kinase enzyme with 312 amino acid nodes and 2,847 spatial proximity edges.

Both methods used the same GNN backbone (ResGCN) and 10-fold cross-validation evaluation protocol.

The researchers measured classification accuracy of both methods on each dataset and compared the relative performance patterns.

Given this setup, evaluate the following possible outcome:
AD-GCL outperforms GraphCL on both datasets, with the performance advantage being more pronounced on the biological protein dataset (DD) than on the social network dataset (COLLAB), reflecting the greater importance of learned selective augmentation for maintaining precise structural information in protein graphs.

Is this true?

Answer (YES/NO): NO